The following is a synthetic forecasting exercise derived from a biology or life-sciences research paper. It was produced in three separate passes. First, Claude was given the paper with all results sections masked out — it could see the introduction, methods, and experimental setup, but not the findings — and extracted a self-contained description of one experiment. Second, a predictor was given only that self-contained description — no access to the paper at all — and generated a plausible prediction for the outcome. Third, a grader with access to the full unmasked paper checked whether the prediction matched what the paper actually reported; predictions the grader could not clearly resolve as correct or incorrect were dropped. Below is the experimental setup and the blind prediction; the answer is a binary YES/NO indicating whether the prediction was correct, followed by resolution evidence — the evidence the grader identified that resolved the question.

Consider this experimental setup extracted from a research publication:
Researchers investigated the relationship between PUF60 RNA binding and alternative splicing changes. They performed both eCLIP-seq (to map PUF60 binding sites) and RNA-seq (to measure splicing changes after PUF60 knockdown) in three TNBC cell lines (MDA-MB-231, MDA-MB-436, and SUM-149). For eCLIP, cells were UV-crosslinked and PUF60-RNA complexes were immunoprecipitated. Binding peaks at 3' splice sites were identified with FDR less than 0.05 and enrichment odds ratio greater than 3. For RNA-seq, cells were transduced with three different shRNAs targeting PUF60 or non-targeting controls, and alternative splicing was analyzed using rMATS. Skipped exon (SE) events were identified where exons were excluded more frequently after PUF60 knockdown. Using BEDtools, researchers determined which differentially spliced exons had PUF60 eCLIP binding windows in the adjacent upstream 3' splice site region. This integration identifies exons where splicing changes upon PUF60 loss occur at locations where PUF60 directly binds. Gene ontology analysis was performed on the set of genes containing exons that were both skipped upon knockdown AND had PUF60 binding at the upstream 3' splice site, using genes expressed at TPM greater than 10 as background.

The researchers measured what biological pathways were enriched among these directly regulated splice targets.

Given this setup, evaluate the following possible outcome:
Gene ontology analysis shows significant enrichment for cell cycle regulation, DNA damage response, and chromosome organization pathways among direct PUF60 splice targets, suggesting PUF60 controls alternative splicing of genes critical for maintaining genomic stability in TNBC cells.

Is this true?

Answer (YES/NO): YES